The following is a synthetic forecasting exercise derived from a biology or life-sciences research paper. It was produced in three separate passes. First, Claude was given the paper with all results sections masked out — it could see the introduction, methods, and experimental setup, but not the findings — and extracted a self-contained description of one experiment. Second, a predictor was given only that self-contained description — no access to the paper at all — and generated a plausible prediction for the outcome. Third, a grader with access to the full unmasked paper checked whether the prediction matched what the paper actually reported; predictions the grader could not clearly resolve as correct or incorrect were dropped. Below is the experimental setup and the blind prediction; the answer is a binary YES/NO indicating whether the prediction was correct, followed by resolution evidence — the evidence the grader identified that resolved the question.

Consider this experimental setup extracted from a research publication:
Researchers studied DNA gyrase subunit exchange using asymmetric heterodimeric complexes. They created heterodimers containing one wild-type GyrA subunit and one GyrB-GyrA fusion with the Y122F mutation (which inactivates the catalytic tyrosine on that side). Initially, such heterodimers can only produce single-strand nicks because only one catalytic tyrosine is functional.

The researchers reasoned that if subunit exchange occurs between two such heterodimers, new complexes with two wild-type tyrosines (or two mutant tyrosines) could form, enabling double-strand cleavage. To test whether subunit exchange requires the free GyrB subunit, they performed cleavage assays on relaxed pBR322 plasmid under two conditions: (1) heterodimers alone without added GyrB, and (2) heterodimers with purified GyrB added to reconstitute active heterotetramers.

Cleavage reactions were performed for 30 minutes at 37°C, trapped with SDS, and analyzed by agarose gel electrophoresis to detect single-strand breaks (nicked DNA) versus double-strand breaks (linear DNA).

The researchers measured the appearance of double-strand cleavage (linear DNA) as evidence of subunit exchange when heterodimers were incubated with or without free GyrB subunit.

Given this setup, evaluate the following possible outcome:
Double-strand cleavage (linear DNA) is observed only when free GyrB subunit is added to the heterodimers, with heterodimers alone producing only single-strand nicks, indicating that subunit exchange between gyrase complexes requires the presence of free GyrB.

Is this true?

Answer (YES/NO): YES